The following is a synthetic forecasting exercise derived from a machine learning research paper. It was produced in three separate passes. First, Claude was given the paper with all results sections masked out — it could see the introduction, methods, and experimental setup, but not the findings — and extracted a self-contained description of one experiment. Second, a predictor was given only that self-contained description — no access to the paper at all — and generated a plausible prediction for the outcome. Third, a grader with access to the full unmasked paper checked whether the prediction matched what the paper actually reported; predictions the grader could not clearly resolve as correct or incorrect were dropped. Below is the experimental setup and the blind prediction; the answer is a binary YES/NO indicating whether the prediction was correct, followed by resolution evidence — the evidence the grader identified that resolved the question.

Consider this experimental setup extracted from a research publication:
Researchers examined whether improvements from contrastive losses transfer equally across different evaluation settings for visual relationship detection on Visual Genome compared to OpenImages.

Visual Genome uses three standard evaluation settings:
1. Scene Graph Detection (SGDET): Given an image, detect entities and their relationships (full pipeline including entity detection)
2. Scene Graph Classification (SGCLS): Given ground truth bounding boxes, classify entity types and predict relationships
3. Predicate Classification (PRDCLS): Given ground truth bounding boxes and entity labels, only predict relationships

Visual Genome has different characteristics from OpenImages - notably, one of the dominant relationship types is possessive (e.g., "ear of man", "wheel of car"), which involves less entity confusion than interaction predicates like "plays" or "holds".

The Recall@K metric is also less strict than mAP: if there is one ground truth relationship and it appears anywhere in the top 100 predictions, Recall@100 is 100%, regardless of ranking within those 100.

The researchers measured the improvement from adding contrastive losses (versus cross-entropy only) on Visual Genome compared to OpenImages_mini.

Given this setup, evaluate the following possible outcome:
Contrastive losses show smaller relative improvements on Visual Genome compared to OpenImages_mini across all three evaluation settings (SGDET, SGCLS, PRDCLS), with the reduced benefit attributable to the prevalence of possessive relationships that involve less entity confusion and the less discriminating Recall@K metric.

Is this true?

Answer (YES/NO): YES